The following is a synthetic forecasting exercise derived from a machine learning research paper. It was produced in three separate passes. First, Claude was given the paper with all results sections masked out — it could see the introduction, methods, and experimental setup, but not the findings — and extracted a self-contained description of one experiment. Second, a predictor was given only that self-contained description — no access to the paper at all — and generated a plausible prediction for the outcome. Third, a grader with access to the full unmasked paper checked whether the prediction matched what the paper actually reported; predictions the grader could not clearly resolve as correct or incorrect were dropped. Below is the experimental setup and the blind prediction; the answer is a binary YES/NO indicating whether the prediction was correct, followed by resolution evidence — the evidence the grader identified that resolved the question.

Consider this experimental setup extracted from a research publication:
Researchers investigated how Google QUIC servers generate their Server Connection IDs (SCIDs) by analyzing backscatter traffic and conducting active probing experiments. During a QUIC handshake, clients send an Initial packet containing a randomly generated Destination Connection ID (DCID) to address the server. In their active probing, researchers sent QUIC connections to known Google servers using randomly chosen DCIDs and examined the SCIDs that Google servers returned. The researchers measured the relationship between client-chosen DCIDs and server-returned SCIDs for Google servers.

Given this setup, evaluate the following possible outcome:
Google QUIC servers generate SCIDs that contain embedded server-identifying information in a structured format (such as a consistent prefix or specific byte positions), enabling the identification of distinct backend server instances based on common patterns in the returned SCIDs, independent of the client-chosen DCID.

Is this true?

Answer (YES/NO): NO